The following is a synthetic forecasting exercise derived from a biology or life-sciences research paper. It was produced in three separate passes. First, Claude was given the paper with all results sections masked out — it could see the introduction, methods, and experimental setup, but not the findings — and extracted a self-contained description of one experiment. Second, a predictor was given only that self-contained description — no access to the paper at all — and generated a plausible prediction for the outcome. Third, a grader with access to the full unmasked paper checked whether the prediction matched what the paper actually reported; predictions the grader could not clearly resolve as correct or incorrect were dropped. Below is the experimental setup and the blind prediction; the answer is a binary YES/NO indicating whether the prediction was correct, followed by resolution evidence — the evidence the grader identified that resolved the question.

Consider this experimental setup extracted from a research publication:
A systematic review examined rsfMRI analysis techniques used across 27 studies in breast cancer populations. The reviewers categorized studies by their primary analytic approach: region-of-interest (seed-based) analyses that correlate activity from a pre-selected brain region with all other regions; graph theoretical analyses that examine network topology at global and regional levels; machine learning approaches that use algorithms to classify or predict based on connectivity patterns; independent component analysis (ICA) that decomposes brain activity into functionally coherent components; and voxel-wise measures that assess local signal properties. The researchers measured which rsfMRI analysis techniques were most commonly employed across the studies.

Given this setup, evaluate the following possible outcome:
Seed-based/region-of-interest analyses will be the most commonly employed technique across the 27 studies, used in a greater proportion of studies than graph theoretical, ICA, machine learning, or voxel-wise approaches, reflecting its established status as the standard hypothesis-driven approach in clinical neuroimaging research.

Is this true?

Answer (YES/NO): NO